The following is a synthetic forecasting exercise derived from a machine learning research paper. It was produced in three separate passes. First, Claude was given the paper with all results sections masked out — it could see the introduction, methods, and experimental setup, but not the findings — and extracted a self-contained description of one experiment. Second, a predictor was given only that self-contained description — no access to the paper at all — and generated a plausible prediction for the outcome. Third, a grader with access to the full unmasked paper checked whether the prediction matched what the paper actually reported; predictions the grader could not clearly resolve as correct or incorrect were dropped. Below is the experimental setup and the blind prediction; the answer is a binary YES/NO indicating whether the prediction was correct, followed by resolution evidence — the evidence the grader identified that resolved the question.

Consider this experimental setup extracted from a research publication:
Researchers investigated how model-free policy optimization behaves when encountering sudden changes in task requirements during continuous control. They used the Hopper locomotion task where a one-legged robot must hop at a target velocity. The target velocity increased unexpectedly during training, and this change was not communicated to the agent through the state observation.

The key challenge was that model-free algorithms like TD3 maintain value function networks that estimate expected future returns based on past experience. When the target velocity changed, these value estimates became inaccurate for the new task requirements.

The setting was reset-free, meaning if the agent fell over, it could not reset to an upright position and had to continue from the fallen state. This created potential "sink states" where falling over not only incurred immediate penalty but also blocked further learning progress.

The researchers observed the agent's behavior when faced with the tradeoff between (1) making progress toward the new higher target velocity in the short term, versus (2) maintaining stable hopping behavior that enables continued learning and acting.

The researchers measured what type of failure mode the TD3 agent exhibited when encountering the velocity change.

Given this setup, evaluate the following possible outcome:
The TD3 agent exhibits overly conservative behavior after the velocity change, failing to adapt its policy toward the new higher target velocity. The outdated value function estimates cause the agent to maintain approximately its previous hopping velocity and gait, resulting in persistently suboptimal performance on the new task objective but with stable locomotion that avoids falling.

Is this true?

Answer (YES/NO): NO